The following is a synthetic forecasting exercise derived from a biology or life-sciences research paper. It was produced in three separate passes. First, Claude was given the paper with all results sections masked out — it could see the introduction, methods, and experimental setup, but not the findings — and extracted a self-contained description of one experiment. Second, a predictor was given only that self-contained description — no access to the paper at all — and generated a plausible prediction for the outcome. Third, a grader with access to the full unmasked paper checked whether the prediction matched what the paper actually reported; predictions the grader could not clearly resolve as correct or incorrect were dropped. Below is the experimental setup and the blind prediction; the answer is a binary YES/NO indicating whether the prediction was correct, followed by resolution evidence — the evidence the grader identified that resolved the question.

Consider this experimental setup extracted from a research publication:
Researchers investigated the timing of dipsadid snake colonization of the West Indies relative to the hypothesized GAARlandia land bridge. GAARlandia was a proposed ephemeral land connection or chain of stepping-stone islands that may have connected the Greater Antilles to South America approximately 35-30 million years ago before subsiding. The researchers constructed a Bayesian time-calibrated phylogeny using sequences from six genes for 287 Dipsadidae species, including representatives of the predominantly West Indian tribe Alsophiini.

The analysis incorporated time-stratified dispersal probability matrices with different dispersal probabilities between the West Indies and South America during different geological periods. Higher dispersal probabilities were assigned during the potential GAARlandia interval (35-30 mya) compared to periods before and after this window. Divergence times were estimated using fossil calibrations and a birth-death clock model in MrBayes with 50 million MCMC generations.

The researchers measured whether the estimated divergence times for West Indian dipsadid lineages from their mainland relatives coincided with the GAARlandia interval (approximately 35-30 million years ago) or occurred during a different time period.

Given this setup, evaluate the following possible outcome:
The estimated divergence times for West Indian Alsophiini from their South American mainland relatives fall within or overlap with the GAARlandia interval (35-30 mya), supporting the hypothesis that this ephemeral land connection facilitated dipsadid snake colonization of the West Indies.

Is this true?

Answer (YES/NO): YES